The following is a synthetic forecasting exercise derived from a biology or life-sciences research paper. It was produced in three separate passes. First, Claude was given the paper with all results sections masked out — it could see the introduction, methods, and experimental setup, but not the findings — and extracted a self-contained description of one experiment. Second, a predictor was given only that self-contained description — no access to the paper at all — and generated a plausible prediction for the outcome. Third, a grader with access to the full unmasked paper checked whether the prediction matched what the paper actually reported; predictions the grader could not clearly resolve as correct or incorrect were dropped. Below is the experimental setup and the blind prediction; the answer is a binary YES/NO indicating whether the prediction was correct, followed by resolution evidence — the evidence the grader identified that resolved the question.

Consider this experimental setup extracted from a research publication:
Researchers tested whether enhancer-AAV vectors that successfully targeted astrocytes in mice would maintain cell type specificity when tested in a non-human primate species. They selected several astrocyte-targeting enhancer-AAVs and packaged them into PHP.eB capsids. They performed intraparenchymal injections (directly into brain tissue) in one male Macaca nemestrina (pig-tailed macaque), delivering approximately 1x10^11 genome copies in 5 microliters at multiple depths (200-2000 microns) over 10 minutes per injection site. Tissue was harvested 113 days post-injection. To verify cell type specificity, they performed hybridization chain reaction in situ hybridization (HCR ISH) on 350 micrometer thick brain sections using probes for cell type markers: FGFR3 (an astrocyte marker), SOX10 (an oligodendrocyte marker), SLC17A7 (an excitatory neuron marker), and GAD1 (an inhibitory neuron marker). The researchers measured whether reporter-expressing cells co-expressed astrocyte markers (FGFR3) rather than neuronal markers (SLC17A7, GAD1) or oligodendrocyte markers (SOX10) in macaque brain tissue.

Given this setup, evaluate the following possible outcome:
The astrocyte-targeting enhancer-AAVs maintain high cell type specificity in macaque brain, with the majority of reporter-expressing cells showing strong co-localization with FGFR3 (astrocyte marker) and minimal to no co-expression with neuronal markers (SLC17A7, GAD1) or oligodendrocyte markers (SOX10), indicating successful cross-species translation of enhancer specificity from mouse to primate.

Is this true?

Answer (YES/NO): YES